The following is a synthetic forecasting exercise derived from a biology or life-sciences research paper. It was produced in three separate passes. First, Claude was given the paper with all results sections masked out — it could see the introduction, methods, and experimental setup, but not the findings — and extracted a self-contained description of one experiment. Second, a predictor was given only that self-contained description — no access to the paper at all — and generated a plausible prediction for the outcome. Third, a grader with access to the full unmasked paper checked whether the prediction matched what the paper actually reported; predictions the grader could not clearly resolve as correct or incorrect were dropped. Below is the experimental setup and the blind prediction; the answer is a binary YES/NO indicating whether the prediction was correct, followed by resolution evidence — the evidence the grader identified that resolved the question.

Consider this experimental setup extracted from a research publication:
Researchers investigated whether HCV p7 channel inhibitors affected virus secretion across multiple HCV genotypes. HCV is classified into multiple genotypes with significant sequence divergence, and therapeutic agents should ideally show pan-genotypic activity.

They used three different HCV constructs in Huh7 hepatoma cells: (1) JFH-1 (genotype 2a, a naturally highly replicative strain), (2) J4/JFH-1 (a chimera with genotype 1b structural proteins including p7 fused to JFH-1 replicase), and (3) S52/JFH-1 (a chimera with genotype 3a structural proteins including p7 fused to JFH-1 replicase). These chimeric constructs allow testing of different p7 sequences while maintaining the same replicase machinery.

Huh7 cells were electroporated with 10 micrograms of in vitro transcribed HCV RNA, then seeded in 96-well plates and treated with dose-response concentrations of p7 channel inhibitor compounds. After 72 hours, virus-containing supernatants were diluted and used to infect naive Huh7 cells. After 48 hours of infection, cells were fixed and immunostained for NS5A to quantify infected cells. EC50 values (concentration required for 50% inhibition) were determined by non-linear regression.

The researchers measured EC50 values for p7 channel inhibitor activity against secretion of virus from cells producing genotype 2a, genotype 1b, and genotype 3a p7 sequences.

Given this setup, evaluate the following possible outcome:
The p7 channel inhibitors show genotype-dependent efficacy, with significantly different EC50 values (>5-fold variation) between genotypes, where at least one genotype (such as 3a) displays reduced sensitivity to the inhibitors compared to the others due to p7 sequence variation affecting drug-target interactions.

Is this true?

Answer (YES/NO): YES